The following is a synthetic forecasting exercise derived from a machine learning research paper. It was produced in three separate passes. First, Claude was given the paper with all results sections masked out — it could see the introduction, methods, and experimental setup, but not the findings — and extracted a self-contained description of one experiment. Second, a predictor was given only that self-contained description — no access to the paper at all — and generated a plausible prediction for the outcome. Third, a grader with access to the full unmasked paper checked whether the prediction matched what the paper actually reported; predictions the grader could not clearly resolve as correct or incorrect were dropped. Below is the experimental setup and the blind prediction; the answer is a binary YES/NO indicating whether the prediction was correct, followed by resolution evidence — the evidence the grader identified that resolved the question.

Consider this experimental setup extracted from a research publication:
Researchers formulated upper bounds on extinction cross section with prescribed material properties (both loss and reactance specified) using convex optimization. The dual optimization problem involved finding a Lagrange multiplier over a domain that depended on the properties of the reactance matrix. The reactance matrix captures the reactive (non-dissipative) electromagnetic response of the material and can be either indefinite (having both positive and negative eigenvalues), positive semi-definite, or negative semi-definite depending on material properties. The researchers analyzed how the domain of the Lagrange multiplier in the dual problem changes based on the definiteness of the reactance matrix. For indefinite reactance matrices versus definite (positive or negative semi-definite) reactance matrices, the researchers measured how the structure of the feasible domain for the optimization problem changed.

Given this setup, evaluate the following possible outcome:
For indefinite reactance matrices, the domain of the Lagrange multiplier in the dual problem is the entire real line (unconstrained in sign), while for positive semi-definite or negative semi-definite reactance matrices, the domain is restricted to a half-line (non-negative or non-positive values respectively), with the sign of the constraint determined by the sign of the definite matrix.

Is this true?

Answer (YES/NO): NO